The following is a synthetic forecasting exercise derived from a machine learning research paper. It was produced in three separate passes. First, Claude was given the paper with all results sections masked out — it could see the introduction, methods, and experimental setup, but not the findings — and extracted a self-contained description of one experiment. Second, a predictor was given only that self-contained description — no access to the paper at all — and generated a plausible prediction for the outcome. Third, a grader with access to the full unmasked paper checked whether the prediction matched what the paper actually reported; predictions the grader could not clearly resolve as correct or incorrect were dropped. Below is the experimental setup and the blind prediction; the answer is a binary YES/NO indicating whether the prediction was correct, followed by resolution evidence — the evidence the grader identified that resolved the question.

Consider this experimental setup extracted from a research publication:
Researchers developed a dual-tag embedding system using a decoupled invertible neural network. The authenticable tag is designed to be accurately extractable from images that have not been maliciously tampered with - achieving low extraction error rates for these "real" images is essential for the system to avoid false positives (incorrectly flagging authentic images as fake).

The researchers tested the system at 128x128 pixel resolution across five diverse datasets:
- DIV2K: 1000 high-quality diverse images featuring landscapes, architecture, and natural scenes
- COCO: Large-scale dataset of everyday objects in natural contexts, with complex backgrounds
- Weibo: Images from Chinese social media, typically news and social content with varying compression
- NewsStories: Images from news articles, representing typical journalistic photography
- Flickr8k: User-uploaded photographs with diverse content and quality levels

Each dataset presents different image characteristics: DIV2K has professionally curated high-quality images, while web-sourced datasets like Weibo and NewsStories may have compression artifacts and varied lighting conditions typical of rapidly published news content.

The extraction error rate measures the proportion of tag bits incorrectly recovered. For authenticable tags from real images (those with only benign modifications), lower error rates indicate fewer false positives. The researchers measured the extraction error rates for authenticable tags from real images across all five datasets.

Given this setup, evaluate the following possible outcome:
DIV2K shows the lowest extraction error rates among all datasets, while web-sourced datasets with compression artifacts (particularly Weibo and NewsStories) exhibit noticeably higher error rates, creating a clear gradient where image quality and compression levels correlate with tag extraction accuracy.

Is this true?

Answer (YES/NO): YES